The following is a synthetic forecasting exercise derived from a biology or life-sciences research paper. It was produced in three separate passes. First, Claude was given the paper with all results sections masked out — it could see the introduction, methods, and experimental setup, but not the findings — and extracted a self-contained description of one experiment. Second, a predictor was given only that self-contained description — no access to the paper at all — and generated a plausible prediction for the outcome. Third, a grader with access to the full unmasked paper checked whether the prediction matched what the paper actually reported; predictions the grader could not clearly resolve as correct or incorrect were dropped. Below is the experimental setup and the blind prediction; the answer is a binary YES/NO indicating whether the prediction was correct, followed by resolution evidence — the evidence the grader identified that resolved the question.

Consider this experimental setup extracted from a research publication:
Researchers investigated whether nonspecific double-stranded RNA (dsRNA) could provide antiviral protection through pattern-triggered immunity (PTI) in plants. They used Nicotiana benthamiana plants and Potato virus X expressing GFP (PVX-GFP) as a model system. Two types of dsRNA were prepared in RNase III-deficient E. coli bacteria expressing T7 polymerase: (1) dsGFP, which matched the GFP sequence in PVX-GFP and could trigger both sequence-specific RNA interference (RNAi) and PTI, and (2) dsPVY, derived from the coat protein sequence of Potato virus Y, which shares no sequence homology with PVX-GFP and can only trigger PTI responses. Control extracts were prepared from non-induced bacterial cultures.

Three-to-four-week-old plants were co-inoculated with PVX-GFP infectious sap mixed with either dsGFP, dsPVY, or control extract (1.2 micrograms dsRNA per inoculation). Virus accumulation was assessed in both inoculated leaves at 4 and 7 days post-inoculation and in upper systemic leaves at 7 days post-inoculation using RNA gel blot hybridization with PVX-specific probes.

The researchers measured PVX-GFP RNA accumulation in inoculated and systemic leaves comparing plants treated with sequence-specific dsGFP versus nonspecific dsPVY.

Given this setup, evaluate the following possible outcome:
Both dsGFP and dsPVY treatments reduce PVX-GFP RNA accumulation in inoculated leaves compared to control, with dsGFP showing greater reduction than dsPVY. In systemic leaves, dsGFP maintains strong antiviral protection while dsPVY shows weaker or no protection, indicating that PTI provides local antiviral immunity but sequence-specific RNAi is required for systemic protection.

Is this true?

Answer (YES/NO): YES